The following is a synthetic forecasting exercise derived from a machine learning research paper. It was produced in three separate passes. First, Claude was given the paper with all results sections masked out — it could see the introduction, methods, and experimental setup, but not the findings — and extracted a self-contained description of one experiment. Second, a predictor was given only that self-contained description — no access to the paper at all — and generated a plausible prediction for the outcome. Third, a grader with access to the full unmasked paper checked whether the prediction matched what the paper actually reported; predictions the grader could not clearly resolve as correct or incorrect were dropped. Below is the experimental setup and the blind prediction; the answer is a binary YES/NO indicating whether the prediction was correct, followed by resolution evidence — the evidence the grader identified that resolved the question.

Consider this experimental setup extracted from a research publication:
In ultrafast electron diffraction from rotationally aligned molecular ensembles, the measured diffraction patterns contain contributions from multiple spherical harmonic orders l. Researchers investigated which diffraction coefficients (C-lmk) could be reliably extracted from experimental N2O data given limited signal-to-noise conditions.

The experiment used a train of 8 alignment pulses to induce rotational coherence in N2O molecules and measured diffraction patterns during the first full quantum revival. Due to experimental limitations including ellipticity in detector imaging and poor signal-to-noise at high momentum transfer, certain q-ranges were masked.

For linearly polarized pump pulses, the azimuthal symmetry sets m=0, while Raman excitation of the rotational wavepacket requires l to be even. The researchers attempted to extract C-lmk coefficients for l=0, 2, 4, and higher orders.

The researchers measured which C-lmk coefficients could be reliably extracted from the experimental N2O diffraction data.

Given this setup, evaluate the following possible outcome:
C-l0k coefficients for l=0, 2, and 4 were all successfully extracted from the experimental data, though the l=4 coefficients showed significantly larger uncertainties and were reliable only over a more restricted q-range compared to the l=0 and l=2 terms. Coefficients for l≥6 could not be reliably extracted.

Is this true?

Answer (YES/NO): NO